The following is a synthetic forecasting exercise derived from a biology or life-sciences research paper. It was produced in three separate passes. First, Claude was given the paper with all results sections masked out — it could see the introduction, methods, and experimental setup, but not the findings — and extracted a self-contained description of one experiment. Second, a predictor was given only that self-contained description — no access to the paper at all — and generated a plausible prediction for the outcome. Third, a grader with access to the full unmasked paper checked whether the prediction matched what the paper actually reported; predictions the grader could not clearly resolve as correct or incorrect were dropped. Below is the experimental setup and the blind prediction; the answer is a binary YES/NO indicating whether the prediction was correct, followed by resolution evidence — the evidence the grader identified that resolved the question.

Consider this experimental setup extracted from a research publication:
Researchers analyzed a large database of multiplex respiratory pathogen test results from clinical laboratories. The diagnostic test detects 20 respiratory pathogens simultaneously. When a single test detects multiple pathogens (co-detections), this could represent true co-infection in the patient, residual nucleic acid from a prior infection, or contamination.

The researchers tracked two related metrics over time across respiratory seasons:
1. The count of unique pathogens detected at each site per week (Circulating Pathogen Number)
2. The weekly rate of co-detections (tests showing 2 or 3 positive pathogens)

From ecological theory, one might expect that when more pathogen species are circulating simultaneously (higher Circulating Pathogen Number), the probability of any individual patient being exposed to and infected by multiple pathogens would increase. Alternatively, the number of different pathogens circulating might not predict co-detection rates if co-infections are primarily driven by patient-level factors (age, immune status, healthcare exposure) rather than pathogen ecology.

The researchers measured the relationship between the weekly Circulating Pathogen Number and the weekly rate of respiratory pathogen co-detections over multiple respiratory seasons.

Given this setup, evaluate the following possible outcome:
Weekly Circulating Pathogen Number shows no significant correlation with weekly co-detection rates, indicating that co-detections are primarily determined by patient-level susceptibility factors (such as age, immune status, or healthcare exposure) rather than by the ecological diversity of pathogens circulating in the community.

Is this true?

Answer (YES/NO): NO